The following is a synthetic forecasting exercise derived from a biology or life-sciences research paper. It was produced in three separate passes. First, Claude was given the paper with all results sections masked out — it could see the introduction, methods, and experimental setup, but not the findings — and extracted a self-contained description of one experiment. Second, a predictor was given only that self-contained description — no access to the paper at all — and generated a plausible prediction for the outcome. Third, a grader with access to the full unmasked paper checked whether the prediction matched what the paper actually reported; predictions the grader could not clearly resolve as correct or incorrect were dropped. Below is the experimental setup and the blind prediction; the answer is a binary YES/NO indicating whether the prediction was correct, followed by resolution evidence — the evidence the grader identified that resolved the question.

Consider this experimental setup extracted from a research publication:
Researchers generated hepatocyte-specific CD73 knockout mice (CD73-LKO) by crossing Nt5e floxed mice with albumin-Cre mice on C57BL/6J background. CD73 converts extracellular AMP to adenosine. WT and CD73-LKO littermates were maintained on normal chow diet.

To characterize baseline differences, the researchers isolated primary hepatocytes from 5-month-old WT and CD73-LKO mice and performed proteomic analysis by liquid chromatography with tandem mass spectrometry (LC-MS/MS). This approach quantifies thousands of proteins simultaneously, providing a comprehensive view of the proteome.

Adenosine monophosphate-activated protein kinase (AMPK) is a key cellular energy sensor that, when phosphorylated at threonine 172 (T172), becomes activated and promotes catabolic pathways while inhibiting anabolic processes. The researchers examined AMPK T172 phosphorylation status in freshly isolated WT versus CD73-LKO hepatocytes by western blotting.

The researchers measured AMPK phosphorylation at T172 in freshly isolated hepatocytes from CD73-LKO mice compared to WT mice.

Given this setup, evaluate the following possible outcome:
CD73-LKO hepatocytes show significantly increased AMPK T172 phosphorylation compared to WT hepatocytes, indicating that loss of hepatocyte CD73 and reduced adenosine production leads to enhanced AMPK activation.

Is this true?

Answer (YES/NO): NO